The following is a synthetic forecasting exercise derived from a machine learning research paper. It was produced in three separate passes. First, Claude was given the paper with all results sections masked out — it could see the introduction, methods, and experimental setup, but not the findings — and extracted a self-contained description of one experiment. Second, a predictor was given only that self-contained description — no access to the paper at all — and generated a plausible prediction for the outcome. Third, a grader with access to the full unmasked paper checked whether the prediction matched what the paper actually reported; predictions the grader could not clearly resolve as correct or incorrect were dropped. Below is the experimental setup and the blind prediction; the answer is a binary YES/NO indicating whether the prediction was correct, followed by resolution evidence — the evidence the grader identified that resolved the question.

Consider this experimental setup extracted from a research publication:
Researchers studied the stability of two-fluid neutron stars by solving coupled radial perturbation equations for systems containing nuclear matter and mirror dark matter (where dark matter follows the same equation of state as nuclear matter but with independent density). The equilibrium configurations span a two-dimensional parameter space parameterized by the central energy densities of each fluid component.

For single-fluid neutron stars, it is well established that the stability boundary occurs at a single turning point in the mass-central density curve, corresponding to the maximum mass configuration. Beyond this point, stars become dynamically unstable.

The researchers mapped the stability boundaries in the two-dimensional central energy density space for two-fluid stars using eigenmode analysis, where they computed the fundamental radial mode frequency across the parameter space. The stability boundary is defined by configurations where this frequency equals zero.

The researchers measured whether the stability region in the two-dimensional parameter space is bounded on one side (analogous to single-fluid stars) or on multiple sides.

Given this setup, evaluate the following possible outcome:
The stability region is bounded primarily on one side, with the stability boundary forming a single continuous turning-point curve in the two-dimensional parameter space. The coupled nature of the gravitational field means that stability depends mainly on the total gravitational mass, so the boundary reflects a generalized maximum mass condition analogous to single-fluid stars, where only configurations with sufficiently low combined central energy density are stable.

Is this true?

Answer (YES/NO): NO